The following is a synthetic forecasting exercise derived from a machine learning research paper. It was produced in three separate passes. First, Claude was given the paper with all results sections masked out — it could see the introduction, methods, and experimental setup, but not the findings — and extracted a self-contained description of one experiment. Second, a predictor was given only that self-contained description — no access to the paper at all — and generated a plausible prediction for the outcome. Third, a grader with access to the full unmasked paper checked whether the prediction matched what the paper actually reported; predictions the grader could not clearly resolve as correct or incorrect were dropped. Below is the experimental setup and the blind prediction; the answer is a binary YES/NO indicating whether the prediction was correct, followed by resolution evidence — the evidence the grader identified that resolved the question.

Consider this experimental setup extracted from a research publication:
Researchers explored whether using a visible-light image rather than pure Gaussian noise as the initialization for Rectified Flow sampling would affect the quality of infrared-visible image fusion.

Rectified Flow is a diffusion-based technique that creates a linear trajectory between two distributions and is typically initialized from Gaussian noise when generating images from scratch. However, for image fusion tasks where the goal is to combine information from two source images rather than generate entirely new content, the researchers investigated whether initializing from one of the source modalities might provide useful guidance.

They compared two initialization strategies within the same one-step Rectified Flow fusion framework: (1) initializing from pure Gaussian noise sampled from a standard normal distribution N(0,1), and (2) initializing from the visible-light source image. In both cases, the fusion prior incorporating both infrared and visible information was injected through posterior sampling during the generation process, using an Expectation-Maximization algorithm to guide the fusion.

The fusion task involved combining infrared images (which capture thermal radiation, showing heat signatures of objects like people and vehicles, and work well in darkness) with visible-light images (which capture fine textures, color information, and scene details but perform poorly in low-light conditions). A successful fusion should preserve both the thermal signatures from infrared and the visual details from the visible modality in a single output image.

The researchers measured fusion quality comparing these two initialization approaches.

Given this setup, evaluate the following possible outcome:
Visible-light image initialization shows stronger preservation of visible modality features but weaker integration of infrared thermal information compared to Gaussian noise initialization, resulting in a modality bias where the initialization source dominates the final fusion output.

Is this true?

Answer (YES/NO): NO